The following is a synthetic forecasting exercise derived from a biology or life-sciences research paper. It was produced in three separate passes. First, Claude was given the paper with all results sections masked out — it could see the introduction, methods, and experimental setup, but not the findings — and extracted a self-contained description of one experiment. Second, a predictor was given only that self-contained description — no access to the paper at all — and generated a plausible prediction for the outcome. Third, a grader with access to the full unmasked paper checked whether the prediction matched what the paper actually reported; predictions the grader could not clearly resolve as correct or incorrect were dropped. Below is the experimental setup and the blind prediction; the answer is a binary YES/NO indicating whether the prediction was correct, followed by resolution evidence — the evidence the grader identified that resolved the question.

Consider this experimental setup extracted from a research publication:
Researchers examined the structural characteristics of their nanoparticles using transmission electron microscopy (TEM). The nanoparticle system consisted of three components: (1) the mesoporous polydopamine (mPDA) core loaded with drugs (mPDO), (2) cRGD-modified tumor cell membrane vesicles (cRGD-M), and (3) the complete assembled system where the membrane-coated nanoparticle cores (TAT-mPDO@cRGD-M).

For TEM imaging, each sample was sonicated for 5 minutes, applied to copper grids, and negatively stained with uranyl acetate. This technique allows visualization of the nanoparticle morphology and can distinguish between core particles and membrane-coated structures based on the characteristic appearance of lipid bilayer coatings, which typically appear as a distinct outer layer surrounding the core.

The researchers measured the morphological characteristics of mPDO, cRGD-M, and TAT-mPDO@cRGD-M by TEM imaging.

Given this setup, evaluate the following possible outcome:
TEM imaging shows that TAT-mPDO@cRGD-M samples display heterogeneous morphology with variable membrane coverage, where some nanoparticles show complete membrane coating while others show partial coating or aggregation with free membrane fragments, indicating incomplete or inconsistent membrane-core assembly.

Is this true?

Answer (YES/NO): NO